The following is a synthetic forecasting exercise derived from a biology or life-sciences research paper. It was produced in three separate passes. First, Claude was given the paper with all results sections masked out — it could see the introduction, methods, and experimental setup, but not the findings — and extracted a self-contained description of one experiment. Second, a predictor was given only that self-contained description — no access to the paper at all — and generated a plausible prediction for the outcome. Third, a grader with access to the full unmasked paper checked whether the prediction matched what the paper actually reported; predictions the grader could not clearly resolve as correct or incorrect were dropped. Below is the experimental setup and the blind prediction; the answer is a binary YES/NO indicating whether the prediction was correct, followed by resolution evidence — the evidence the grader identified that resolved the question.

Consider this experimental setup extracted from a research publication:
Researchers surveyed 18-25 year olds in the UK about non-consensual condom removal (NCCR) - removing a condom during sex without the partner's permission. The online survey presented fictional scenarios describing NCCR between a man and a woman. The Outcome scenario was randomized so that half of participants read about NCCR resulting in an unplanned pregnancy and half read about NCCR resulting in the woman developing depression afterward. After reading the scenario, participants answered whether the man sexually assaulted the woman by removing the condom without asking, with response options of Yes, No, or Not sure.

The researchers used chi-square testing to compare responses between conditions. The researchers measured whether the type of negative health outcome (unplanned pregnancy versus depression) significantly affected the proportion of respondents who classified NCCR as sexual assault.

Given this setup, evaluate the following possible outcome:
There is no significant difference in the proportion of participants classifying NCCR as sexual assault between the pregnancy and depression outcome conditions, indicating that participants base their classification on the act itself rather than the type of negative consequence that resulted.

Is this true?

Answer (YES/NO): YES